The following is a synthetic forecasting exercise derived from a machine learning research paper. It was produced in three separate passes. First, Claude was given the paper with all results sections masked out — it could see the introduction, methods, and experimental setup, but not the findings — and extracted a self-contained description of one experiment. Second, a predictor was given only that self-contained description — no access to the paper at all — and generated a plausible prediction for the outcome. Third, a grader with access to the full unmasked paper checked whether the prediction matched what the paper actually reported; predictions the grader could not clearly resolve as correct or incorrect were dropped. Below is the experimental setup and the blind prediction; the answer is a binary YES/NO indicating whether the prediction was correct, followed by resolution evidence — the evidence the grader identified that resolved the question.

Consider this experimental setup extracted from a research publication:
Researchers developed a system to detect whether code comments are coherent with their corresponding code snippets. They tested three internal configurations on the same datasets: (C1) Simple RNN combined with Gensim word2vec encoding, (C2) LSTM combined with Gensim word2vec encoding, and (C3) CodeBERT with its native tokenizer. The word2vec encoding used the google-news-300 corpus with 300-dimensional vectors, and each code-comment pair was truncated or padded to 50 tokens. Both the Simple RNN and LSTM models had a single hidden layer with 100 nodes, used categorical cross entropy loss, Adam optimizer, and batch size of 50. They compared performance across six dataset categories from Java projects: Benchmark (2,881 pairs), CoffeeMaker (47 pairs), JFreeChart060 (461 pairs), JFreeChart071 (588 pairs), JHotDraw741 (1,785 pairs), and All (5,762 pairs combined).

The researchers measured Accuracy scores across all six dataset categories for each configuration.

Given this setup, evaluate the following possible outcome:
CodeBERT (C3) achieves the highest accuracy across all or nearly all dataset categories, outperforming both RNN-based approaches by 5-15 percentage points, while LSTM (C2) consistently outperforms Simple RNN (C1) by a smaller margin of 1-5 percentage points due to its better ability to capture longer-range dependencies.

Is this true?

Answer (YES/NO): NO